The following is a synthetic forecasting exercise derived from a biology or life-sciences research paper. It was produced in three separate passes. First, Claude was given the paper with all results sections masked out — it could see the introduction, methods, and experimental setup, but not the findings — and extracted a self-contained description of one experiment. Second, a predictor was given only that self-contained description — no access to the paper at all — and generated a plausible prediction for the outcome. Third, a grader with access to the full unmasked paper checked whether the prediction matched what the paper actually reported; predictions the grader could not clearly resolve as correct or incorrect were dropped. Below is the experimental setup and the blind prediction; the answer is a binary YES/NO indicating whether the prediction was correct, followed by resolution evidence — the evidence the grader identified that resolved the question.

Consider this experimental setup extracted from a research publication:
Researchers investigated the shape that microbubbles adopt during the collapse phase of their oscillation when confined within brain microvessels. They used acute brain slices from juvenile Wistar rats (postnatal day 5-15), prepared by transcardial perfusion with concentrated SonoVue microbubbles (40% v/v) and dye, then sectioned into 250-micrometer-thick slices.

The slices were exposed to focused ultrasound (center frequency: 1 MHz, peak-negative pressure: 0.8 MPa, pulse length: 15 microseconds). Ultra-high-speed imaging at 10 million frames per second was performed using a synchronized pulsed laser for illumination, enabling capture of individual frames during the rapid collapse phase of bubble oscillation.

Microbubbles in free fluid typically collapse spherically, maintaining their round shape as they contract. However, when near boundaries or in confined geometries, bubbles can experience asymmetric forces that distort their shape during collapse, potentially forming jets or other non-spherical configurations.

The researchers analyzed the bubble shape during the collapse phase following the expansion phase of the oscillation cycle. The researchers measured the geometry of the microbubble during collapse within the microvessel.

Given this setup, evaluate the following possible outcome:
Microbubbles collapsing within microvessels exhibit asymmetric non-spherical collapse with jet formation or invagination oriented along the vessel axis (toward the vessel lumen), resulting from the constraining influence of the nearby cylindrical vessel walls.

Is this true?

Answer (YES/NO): NO